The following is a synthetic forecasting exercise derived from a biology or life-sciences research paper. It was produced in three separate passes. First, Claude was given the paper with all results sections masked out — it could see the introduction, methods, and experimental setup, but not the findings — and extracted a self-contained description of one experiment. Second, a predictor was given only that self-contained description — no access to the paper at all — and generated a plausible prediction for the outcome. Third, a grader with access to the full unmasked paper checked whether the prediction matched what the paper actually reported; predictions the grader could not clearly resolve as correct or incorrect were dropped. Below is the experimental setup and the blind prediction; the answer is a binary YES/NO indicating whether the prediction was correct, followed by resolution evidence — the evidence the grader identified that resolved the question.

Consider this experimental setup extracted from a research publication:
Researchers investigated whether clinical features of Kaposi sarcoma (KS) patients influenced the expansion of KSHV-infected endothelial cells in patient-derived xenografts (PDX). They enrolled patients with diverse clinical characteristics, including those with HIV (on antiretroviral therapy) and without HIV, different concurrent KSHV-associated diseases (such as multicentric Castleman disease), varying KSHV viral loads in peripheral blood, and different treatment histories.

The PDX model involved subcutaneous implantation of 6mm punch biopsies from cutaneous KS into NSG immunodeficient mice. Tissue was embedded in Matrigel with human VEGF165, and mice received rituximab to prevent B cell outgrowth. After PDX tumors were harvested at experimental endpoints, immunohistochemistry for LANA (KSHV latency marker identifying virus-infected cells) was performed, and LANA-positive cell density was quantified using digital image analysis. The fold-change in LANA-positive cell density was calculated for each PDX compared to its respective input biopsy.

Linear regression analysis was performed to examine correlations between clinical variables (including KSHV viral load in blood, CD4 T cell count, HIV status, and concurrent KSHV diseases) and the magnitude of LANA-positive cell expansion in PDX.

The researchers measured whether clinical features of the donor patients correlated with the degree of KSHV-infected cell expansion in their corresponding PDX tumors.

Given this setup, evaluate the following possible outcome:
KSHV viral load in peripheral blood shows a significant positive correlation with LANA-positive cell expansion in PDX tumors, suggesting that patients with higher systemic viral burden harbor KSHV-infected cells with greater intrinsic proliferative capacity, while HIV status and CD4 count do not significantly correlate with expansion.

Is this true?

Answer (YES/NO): NO